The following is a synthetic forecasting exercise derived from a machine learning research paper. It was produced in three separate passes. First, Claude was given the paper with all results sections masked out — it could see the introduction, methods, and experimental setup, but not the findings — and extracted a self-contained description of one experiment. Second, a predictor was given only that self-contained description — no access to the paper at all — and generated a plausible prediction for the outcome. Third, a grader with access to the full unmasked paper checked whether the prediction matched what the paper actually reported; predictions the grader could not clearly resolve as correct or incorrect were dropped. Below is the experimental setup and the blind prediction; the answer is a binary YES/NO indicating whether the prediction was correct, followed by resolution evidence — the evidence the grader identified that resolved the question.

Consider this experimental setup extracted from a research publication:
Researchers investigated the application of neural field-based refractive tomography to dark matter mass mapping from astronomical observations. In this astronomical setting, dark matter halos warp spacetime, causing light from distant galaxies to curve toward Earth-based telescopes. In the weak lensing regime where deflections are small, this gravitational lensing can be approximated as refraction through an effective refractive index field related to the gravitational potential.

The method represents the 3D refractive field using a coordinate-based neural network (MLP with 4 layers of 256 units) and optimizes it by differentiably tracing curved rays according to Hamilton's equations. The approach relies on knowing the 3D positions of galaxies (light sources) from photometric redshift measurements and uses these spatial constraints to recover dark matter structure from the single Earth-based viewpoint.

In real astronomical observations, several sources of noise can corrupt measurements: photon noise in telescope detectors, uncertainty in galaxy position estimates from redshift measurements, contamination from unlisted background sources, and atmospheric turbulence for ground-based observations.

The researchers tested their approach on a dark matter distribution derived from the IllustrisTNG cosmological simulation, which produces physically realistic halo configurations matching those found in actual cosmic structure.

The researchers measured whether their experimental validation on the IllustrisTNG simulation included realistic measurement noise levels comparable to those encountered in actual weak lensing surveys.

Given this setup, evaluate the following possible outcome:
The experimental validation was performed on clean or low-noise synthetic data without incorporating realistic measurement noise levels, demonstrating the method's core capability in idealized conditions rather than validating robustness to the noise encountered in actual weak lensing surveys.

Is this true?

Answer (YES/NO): YES